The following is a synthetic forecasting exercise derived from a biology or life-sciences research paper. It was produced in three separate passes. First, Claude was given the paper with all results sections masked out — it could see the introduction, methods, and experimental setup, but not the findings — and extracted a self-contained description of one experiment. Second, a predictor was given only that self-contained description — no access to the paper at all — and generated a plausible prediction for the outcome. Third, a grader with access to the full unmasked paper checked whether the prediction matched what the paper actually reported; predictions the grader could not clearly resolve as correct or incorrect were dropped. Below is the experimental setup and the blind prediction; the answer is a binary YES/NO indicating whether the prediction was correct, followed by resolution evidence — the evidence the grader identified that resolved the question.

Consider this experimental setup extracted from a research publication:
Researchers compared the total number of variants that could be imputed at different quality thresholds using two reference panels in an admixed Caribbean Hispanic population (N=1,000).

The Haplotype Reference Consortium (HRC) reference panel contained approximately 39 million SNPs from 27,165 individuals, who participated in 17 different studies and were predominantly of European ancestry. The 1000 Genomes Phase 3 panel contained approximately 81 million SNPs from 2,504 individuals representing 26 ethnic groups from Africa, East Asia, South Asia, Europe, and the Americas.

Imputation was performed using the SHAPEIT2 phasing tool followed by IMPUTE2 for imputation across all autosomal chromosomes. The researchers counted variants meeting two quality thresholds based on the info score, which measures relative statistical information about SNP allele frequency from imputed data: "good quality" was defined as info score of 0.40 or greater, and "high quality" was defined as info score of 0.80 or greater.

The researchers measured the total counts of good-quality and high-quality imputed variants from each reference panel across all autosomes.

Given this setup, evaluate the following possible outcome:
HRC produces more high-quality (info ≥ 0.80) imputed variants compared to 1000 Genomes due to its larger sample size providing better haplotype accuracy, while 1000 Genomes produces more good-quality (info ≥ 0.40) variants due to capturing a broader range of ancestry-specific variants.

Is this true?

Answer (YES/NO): NO